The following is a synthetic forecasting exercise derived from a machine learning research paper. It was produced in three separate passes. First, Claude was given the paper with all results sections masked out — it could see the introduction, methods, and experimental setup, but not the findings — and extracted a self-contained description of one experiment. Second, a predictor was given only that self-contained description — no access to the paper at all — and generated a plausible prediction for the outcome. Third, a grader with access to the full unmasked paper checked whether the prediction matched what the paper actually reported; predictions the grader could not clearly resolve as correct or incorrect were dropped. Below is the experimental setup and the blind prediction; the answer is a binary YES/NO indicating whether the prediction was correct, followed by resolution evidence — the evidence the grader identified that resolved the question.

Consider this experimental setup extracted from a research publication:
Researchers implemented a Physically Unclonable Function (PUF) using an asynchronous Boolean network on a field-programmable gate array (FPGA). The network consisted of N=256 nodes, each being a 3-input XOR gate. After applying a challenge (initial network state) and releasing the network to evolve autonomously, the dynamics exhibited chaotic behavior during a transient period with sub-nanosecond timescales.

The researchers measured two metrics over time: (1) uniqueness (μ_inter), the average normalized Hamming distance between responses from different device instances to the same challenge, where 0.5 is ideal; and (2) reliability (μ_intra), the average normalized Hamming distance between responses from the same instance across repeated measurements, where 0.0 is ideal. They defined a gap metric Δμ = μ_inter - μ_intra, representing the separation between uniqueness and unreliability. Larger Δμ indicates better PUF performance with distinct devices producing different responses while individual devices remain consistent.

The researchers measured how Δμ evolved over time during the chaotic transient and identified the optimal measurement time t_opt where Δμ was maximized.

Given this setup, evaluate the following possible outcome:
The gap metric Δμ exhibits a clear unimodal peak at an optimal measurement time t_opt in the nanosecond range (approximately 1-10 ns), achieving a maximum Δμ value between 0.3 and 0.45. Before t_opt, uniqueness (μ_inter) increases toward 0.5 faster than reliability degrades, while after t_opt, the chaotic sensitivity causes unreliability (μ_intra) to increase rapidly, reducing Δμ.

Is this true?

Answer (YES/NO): YES